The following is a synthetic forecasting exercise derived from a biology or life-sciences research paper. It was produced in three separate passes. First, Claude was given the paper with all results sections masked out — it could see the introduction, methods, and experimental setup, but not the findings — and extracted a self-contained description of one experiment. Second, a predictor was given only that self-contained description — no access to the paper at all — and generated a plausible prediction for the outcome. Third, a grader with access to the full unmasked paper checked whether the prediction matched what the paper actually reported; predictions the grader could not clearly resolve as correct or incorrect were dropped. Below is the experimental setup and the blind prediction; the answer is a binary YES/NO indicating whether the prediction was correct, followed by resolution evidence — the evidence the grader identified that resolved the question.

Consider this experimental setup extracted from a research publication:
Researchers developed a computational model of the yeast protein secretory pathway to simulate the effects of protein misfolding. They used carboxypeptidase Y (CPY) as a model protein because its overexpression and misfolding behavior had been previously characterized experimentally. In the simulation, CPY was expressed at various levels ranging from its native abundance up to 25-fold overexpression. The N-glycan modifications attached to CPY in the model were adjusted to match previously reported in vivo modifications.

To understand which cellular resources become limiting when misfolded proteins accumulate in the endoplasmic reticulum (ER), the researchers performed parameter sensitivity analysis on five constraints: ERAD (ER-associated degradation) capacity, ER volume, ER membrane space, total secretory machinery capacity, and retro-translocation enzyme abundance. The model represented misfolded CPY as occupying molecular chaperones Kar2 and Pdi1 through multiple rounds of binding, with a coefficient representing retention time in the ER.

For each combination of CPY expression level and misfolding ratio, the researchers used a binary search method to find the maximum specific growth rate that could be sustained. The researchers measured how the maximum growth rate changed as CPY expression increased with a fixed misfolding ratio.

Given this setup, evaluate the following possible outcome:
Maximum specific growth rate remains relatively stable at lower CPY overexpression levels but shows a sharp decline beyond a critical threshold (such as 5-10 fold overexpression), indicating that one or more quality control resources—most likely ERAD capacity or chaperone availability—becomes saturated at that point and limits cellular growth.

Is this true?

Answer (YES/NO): NO